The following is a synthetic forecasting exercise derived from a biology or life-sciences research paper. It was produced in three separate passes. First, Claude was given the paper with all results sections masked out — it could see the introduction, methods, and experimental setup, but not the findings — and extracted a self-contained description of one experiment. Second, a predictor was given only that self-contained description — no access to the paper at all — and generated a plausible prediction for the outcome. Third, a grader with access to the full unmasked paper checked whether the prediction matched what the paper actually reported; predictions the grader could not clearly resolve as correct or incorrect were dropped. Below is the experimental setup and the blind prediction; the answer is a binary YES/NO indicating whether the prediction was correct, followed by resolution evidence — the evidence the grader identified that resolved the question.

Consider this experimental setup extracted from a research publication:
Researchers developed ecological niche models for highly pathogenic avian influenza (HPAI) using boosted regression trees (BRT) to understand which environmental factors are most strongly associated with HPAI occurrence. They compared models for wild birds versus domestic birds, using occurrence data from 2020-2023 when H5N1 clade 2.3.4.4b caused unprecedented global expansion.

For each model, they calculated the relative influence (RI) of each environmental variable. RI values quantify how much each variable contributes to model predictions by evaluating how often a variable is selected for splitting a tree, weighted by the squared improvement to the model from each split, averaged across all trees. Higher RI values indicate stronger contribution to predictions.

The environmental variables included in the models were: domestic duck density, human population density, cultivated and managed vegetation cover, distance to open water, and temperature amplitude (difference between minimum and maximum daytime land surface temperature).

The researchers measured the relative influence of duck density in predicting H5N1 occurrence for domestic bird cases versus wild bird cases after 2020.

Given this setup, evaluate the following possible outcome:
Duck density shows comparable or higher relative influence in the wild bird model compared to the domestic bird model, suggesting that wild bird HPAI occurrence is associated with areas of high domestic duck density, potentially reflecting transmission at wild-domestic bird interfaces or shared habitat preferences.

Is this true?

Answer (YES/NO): NO